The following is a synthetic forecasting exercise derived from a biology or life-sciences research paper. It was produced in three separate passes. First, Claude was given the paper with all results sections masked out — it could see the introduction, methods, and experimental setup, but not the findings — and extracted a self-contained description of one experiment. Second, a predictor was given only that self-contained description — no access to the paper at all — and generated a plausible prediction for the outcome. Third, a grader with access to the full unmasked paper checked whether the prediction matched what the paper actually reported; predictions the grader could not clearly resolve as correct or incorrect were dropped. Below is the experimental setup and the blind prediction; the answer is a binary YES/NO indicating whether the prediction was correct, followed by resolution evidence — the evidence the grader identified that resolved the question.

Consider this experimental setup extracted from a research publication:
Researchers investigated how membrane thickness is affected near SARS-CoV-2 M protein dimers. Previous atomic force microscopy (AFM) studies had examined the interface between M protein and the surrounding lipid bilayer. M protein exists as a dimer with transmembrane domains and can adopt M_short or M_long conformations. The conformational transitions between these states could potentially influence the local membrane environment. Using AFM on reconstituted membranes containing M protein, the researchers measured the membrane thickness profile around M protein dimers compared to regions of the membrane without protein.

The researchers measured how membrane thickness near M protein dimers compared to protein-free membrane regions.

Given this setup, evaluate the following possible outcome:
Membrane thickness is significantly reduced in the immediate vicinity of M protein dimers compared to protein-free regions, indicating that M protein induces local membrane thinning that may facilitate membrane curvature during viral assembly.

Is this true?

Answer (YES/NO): YES